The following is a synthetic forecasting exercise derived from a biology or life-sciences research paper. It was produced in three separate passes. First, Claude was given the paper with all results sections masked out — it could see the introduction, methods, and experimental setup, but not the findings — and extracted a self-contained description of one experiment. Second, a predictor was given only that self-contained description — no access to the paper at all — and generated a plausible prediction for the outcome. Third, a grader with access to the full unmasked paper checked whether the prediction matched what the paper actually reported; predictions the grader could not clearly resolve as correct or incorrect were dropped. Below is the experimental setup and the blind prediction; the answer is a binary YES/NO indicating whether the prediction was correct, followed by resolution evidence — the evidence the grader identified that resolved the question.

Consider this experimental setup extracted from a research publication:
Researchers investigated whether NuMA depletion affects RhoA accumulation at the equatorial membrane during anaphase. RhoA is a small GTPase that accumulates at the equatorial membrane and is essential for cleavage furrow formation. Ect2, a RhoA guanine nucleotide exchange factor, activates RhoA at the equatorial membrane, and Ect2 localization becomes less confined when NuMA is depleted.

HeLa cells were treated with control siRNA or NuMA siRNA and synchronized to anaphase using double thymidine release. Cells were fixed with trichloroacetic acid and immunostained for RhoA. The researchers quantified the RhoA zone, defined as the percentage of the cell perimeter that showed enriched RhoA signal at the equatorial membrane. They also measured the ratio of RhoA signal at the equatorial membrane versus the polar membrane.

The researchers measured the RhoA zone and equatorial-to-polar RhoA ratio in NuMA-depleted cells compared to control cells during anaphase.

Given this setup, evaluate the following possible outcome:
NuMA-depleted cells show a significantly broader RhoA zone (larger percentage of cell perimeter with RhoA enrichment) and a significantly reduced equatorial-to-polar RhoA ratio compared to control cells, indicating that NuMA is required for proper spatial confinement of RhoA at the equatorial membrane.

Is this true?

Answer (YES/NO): NO